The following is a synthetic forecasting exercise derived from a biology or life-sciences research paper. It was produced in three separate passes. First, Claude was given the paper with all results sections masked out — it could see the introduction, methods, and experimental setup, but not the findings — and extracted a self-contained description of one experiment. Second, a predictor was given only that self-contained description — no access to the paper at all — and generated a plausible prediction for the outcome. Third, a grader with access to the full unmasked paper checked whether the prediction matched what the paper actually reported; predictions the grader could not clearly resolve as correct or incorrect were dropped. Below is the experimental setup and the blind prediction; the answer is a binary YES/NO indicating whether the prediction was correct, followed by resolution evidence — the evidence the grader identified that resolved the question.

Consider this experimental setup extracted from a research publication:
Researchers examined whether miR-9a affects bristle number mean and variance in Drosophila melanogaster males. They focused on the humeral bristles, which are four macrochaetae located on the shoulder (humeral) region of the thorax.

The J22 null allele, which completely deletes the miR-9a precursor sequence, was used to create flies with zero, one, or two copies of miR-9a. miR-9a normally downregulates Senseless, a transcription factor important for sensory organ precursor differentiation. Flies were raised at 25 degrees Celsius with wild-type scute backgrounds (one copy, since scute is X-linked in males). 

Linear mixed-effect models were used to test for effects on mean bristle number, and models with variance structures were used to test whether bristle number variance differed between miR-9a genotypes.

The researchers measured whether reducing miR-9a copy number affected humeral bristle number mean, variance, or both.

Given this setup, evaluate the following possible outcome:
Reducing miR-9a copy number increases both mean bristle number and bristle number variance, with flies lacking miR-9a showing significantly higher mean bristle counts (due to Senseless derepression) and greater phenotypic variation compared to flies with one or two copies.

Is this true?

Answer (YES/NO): NO